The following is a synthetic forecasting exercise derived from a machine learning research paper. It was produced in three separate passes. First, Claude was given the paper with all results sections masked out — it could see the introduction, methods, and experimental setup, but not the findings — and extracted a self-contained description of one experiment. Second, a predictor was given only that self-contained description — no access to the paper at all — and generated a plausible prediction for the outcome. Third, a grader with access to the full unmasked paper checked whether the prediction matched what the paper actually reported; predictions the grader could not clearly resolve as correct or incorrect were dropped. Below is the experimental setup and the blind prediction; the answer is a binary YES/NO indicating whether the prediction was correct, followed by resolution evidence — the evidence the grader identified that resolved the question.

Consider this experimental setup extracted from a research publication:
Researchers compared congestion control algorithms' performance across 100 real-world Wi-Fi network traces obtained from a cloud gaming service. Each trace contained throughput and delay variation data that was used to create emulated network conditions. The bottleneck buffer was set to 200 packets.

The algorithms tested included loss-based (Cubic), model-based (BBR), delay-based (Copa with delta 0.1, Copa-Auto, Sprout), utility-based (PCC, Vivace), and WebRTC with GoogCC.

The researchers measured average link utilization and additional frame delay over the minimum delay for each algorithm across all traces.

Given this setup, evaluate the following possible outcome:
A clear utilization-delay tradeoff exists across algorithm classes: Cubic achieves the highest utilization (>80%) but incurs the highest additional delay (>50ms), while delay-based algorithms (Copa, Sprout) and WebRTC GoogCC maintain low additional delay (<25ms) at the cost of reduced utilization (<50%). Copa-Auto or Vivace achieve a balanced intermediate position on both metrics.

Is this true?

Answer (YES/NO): NO